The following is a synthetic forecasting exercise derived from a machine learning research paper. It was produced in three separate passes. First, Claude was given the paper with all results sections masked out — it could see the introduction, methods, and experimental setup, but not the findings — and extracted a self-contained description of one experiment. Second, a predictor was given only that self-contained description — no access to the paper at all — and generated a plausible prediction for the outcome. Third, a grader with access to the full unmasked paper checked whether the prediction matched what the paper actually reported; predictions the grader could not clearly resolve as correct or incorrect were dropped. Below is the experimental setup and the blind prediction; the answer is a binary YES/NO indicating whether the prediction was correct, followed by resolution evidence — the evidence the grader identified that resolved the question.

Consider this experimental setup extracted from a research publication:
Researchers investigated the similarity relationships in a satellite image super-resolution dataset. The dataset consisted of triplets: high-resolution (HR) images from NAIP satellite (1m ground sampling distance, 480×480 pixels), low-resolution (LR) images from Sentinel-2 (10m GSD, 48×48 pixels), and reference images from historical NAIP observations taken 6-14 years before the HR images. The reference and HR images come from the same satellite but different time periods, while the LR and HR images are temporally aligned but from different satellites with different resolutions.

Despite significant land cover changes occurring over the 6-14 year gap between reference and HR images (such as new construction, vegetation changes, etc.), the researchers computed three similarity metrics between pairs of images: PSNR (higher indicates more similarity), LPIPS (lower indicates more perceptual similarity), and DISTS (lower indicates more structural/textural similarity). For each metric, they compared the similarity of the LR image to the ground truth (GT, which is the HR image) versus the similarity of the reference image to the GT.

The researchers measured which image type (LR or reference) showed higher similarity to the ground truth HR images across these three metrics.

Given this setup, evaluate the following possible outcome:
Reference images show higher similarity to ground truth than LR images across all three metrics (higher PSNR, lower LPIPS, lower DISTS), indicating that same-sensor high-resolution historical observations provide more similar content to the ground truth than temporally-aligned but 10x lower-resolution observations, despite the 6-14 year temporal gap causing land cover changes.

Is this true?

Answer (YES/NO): YES